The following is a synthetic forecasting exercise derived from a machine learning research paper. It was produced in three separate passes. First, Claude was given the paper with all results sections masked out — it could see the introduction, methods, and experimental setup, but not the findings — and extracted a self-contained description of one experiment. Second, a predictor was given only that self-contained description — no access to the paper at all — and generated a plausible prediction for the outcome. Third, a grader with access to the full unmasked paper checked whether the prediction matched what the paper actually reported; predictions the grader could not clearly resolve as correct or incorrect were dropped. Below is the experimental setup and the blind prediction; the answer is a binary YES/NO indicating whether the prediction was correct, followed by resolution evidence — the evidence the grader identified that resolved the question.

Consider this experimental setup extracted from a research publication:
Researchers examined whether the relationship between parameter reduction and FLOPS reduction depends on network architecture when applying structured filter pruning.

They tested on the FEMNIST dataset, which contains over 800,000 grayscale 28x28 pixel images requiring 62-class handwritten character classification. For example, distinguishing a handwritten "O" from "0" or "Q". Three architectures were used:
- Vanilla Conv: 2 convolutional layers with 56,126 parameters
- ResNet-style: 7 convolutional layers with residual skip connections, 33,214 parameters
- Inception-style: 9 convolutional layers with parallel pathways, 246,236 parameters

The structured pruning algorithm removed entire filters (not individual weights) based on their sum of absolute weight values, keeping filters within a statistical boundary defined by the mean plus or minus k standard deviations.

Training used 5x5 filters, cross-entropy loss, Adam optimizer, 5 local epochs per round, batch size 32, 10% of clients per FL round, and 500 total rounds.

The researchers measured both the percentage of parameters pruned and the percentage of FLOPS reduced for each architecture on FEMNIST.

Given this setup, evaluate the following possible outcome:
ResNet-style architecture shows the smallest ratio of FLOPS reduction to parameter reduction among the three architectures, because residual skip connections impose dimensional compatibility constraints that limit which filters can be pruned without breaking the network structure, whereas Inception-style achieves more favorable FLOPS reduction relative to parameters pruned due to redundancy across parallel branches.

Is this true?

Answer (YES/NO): NO